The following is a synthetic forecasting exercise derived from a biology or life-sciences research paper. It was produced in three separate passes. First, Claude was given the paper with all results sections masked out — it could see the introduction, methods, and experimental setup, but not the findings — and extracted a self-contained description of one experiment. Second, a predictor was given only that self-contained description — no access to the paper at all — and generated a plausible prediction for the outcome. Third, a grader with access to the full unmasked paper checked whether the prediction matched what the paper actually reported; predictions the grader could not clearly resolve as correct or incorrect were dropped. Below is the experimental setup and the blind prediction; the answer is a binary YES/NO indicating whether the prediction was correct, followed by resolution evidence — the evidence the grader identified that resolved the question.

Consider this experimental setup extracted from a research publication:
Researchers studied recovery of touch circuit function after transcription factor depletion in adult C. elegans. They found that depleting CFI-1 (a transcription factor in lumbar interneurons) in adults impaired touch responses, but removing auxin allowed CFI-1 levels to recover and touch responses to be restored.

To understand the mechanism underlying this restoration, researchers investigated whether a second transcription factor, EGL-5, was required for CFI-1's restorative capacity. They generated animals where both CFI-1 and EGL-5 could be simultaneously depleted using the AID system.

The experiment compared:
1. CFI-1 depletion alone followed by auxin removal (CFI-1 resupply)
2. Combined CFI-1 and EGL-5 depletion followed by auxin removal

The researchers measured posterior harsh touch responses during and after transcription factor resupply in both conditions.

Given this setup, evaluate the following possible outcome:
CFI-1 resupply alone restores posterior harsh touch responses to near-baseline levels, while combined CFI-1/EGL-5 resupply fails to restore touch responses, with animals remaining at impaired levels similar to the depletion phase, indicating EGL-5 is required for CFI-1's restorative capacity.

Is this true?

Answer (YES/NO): YES